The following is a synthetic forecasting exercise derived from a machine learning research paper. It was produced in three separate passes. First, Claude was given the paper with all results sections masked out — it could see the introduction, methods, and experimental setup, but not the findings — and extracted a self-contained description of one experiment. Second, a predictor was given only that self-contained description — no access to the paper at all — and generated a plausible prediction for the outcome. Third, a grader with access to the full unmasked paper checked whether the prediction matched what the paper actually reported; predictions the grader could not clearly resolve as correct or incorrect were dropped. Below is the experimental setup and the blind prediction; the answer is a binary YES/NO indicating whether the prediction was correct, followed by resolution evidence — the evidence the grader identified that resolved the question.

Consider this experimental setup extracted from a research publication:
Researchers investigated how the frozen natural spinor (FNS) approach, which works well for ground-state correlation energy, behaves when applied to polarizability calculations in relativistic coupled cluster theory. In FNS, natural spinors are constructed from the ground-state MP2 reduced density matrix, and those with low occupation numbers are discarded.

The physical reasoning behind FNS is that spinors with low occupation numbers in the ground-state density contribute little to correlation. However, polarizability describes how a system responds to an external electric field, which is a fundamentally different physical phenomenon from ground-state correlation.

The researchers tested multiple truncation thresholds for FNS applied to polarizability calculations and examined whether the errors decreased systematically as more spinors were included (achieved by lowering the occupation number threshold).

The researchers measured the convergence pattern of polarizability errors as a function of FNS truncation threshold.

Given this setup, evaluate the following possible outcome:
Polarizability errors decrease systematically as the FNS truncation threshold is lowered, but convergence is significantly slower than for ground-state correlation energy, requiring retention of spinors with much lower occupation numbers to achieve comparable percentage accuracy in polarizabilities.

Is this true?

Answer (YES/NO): NO